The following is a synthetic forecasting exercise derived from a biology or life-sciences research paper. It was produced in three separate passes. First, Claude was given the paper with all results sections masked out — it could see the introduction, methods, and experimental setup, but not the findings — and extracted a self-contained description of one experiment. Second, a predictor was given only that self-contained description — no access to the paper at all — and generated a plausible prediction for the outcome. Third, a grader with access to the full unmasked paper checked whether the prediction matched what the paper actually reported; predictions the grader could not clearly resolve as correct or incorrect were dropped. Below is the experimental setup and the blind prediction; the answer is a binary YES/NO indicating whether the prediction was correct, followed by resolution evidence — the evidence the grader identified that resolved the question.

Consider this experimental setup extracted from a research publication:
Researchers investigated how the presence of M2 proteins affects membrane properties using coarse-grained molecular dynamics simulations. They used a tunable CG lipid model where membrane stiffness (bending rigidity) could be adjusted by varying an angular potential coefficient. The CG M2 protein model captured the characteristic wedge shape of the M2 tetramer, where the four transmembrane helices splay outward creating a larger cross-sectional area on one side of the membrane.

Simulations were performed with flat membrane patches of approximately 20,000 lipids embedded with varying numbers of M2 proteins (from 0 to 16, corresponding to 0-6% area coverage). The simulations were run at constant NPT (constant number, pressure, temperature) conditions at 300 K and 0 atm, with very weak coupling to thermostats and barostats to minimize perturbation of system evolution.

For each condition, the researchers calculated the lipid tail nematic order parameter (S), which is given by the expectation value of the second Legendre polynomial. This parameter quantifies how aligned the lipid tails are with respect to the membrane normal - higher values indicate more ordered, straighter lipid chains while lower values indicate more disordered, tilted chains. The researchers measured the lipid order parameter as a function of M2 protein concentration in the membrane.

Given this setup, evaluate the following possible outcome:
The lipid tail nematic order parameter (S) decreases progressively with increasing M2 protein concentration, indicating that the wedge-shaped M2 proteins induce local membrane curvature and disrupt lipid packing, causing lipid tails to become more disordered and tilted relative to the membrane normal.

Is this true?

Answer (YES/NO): NO